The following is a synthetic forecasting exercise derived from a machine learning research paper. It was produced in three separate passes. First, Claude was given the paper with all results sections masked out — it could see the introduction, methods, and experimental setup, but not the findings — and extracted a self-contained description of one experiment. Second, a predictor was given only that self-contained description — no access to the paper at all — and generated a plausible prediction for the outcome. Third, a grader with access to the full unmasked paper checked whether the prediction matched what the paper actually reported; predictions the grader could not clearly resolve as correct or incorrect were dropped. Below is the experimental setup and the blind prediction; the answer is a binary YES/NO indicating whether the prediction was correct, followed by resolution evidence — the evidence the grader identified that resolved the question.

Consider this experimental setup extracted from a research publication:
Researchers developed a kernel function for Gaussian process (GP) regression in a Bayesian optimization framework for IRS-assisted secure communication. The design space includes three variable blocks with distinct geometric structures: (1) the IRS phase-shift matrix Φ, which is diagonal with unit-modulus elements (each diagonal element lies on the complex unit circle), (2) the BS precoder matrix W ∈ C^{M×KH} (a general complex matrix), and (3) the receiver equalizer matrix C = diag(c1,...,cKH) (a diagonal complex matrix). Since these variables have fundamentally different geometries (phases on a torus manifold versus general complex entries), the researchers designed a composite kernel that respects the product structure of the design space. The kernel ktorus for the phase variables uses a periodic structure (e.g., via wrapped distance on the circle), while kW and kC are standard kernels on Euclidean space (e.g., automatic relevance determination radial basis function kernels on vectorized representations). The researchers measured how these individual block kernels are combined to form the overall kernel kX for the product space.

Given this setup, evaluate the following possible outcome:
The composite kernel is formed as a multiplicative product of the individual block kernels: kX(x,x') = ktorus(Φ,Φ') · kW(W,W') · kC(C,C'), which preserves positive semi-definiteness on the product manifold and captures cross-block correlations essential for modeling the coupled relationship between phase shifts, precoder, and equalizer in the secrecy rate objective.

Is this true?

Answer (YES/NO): YES